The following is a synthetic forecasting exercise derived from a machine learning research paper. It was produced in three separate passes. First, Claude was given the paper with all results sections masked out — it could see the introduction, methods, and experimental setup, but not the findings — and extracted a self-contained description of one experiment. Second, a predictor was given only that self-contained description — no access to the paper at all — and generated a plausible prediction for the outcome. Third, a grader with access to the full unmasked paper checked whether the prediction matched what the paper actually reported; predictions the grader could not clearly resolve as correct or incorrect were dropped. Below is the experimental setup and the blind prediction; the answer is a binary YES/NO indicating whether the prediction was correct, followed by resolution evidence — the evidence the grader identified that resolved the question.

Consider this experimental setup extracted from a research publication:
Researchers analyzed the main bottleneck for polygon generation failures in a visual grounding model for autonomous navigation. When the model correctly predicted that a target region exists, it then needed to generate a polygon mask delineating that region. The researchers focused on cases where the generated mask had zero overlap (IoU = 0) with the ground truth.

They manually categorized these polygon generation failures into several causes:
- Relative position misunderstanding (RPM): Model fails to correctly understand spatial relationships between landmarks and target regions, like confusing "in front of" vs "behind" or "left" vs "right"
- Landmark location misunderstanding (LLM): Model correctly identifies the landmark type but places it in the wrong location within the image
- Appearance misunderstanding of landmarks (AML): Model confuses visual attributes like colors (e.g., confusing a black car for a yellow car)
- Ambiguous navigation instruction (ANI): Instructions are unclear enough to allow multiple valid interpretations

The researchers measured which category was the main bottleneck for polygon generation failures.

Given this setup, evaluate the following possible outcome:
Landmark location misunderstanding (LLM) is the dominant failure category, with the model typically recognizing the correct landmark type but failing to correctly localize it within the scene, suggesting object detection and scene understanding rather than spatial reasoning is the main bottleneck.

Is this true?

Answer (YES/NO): NO